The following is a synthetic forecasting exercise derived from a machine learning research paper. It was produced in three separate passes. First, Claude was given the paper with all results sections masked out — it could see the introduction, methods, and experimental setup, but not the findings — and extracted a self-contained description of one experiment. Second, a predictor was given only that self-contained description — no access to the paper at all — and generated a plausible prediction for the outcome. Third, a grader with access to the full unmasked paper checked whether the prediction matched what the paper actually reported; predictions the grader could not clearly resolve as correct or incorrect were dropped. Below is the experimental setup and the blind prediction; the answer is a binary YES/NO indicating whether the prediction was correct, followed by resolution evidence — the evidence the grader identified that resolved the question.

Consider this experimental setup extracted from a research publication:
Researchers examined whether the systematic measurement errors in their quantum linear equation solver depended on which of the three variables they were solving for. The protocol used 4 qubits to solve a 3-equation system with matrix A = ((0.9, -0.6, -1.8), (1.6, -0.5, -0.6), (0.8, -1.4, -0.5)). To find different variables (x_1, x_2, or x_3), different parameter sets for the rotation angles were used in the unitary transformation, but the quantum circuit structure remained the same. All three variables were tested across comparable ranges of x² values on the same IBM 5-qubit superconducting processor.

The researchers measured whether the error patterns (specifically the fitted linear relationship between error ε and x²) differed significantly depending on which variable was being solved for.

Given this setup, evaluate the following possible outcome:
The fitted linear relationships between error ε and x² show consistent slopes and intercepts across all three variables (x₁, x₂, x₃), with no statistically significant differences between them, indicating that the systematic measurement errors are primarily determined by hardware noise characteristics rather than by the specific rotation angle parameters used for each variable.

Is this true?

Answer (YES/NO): YES